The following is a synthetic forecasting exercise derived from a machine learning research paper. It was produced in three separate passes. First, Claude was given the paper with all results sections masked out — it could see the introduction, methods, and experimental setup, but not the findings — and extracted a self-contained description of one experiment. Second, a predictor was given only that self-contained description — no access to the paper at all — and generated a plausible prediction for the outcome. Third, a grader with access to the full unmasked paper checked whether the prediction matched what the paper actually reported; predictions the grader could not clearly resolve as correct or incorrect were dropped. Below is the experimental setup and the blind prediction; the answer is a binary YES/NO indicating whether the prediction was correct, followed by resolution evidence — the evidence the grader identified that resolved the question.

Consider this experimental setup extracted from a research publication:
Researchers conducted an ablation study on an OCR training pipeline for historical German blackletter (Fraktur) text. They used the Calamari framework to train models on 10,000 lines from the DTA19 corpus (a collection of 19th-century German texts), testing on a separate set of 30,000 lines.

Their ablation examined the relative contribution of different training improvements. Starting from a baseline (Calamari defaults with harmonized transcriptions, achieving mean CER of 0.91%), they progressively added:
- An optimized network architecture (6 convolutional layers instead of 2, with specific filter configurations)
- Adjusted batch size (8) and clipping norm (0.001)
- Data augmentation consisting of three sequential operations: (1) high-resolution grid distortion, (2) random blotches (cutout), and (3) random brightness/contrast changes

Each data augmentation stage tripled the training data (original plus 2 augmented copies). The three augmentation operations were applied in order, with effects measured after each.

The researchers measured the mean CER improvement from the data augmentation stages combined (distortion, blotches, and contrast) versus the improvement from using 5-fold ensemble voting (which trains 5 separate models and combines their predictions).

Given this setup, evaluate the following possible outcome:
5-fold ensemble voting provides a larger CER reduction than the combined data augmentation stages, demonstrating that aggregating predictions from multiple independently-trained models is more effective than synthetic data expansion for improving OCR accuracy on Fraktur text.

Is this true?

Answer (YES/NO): NO